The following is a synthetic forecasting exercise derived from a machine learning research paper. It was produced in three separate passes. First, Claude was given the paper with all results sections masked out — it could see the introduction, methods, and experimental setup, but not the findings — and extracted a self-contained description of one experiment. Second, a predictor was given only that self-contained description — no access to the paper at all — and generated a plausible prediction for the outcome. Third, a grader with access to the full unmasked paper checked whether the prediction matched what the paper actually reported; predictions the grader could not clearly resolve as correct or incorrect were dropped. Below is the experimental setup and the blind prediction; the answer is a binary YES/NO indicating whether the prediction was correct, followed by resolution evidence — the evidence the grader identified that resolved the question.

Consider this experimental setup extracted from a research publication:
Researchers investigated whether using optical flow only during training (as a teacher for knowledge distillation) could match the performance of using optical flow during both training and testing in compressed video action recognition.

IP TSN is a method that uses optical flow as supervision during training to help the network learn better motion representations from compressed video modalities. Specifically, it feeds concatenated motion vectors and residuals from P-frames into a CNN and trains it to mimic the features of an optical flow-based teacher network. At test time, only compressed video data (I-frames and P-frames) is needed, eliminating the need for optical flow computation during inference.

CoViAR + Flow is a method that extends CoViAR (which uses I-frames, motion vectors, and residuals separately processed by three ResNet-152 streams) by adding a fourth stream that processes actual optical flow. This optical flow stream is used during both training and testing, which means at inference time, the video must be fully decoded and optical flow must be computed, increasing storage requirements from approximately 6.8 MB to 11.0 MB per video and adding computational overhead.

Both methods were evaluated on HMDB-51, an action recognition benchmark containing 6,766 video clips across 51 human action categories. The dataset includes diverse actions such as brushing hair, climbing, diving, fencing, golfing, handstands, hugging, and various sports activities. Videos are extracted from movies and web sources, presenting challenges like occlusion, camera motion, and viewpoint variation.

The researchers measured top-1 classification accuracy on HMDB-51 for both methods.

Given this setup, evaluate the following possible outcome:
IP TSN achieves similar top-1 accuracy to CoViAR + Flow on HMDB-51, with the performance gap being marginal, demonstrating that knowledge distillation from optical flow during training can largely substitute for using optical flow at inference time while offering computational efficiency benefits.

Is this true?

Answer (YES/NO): NO